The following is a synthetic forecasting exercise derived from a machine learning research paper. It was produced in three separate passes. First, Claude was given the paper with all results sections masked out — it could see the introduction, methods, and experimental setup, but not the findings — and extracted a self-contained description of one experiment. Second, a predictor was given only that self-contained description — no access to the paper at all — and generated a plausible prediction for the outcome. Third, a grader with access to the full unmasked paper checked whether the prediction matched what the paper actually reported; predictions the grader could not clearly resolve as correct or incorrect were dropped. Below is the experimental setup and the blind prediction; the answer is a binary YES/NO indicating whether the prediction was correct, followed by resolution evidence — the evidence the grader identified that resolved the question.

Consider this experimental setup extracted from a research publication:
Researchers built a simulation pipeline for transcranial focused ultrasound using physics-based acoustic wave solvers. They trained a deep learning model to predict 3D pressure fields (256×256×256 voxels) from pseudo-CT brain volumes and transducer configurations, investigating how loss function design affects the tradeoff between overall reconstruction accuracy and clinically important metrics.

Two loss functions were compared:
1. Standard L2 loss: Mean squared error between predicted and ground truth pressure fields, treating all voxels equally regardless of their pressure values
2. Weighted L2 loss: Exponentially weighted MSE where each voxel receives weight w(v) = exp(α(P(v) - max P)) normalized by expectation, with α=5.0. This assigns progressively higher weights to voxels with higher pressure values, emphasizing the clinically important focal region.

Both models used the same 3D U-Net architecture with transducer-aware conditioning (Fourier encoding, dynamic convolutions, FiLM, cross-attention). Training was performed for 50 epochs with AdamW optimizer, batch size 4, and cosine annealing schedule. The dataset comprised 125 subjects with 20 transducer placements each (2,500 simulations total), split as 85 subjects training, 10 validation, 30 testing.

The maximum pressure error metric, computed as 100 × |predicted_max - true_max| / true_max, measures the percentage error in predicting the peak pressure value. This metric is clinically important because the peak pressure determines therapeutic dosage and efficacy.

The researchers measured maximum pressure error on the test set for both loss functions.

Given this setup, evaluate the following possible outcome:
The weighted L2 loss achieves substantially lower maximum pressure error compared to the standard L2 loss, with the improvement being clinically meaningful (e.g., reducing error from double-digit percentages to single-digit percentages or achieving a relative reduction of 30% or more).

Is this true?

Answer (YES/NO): YES